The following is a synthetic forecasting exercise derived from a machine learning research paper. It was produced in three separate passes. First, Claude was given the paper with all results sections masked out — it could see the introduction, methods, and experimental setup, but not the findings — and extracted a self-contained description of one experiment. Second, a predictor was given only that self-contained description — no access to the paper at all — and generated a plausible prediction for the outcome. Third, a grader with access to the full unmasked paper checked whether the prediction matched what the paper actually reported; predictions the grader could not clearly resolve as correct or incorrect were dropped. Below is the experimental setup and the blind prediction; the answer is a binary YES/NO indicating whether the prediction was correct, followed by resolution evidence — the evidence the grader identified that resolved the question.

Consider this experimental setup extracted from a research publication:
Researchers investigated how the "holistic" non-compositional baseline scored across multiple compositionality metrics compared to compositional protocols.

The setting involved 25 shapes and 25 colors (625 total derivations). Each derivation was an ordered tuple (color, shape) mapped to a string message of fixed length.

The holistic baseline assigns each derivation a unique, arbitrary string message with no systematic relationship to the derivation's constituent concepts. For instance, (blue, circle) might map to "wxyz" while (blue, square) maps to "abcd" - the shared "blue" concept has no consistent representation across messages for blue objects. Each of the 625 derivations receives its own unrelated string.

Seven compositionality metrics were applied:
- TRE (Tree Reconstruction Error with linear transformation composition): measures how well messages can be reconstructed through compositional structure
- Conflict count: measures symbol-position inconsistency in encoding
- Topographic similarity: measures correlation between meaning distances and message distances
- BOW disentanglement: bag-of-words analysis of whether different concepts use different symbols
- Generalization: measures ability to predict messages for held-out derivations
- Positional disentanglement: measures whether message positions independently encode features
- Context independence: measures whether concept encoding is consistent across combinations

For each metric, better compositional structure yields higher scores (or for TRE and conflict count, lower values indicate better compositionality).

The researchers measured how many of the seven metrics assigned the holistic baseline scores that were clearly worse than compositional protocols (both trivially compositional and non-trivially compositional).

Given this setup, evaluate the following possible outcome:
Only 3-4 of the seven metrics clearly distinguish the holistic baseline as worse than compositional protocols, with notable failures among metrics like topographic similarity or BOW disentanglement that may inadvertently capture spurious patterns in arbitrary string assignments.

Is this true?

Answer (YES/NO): NO